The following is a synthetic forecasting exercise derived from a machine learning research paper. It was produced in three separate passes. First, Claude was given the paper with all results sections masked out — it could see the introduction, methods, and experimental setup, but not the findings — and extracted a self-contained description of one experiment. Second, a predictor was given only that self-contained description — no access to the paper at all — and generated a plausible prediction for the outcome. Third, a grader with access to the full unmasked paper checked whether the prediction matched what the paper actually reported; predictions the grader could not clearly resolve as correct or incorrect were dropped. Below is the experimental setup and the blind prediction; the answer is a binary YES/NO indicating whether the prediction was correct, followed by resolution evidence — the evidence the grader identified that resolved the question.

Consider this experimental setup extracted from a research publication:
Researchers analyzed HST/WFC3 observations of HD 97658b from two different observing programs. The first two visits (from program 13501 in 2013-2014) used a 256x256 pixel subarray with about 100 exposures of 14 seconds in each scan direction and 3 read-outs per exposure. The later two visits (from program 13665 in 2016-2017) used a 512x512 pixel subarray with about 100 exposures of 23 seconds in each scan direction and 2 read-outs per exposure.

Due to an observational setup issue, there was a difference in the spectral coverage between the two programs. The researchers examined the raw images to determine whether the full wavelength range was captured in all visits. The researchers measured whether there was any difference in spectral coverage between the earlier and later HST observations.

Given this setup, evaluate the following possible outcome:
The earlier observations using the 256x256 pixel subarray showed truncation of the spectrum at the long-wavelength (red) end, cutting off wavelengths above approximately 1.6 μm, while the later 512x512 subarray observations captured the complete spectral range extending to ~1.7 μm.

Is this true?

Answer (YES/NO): NO